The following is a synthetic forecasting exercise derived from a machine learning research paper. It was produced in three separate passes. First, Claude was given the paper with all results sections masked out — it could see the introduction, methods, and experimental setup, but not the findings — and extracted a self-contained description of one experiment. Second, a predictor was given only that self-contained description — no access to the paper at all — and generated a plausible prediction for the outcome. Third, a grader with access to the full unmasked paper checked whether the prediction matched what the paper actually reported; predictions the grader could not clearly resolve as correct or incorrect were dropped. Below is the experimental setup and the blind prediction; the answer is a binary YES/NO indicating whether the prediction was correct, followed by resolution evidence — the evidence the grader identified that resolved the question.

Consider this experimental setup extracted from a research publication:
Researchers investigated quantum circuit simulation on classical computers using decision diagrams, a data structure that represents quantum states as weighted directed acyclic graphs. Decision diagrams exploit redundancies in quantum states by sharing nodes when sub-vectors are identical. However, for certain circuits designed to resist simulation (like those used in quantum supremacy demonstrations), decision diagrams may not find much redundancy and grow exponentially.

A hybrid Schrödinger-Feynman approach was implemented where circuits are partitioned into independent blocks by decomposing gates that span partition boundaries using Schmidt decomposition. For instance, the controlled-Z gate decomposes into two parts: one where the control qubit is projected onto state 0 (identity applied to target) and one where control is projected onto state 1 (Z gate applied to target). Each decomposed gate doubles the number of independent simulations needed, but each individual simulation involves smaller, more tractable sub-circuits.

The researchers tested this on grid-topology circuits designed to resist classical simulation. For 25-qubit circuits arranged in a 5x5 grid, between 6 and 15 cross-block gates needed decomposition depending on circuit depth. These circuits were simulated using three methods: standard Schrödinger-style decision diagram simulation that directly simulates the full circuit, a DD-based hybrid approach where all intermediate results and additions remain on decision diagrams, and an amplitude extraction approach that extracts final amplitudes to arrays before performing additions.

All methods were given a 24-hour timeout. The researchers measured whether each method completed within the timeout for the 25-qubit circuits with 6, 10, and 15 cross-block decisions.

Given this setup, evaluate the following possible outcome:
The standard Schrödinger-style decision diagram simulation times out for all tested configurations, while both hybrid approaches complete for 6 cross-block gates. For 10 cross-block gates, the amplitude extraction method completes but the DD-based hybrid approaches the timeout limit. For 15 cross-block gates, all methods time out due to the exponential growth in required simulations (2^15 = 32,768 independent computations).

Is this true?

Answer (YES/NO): NO